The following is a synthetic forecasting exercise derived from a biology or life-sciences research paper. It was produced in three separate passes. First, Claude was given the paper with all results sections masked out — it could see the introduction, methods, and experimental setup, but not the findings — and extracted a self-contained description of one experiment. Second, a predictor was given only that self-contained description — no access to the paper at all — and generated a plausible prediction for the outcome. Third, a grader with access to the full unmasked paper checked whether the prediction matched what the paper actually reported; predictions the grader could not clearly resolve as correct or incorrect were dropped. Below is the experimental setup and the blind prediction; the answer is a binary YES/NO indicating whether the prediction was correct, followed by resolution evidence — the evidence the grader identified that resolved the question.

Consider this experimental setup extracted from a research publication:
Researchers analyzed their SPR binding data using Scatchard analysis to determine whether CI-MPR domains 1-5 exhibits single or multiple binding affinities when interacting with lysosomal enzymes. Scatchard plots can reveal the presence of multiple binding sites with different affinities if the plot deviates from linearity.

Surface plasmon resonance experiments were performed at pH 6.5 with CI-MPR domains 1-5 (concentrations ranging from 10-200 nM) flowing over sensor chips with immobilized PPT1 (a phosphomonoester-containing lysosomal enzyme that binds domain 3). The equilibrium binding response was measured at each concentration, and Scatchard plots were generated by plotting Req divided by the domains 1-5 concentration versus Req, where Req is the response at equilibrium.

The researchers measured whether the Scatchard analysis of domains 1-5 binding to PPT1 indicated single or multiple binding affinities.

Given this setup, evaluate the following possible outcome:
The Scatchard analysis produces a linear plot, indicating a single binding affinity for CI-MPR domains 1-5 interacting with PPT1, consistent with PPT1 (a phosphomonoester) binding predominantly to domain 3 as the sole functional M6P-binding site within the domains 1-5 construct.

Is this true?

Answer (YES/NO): NO